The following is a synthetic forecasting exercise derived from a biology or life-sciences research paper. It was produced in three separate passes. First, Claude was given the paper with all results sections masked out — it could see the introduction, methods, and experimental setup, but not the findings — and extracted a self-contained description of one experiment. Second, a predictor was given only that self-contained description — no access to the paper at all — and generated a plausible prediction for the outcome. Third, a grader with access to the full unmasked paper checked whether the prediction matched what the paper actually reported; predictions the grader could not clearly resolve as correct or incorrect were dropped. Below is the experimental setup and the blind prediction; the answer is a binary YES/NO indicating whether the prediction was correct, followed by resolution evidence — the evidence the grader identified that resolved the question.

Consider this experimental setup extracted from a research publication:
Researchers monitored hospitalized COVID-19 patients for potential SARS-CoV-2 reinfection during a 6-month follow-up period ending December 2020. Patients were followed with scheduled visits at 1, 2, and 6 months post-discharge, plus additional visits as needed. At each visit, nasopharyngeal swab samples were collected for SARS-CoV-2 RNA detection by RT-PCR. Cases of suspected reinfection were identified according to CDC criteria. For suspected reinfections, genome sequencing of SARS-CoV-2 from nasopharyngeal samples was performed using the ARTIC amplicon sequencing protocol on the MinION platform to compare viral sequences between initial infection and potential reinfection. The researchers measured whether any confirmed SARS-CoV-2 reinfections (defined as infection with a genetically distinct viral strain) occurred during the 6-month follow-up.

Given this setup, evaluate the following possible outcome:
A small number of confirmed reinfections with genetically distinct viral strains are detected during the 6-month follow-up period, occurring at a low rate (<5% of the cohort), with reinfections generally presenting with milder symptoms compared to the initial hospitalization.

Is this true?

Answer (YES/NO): NO